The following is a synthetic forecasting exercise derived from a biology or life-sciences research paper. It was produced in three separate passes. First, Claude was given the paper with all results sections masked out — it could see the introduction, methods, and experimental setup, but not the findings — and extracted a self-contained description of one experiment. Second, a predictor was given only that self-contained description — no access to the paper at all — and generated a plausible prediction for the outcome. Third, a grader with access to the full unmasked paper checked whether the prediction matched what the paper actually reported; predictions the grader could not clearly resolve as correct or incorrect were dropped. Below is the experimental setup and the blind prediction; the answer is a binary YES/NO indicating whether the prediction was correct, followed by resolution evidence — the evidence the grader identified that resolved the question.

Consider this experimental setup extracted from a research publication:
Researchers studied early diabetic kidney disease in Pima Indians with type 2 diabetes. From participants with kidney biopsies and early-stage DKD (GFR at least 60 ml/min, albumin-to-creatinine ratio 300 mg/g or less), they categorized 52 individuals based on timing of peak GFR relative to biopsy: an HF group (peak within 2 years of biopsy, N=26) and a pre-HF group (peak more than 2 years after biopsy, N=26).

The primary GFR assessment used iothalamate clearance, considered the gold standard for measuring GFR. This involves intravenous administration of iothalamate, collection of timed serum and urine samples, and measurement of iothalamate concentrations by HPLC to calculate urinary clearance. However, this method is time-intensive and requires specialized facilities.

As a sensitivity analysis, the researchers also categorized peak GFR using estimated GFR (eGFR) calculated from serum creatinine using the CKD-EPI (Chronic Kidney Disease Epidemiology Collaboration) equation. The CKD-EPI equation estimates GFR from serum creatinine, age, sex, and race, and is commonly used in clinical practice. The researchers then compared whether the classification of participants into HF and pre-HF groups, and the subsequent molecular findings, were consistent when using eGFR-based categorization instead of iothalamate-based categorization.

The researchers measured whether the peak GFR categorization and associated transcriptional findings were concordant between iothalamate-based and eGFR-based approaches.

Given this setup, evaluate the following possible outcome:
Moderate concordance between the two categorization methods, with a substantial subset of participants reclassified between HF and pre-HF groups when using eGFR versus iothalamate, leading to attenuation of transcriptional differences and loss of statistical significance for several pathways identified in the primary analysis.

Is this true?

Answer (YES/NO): NO